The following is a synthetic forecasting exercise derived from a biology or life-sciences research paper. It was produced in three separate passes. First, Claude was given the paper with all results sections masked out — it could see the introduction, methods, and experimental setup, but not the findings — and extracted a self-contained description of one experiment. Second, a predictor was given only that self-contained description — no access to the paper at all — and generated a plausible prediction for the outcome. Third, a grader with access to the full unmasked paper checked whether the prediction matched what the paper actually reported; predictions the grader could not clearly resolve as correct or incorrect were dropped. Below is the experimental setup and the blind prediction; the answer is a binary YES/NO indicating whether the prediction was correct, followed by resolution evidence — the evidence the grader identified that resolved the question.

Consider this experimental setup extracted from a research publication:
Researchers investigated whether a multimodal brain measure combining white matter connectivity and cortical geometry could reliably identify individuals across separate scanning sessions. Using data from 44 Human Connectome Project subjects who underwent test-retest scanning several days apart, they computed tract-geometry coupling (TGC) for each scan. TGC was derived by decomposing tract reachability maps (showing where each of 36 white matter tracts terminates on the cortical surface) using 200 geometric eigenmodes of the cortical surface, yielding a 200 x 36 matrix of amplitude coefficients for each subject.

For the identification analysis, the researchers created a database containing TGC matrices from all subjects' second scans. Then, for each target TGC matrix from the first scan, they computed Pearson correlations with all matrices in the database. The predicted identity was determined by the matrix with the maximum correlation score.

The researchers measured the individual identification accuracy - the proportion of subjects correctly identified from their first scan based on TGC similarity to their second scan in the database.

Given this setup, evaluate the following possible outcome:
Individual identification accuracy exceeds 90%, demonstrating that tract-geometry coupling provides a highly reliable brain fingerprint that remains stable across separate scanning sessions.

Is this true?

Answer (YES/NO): YES